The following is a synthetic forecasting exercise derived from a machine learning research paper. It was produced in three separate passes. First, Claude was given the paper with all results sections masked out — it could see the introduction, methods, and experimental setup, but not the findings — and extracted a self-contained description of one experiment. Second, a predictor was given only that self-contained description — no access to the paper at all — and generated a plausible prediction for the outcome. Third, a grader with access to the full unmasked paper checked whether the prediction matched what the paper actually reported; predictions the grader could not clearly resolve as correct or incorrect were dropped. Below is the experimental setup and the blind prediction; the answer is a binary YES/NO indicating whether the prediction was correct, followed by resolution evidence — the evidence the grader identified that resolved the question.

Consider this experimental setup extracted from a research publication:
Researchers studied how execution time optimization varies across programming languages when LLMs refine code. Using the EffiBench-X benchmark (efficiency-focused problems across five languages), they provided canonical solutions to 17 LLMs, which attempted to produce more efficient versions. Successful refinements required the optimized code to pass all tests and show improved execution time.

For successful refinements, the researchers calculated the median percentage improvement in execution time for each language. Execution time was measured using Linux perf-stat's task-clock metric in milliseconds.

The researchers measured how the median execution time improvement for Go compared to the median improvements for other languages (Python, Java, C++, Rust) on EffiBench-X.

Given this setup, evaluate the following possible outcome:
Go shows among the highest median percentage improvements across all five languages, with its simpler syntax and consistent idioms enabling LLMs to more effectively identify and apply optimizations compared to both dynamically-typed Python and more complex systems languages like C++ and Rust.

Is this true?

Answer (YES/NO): NO